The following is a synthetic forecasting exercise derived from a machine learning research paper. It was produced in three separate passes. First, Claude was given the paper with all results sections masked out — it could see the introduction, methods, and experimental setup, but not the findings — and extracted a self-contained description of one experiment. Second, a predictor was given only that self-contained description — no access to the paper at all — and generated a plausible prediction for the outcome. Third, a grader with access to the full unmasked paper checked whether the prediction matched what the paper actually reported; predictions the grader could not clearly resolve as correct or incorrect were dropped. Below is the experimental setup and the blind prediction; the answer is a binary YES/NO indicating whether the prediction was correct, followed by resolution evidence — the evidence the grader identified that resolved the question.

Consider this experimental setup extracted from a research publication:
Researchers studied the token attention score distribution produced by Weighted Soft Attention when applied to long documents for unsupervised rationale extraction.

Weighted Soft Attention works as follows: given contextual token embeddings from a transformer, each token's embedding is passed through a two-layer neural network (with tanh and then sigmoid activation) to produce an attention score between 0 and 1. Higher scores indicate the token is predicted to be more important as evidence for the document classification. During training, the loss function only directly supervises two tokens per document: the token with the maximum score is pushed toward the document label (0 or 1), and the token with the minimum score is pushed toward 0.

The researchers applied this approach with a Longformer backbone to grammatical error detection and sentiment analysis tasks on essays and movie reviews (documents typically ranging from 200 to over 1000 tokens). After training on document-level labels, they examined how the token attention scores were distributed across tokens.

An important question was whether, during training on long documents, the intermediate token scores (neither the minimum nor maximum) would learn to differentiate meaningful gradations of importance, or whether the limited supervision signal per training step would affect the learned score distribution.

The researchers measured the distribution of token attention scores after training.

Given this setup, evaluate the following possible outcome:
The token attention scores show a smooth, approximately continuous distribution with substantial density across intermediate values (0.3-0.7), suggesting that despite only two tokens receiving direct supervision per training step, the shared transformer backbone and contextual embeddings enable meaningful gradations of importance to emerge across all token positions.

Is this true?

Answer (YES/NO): NO